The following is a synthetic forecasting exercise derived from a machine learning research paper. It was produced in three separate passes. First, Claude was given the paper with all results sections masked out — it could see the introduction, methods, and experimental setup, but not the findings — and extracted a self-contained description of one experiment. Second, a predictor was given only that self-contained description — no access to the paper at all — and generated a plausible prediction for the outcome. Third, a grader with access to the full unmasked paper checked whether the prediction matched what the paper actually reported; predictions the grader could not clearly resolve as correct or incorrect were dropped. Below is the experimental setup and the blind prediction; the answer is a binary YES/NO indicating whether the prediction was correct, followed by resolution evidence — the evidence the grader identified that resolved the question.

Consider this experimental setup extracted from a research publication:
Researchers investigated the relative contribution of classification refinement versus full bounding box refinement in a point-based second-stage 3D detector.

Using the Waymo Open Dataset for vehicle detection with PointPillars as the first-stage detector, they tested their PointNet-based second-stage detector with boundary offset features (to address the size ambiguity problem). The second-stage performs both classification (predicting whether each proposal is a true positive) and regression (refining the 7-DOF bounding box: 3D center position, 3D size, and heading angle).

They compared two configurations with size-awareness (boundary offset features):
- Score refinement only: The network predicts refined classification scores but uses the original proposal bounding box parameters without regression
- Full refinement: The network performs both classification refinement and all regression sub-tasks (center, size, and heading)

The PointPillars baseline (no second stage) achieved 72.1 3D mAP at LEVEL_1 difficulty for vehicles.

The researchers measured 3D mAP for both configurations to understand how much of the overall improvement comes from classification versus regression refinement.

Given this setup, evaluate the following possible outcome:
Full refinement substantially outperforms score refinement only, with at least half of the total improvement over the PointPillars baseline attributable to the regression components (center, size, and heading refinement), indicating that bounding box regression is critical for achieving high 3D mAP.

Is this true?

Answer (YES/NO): YES